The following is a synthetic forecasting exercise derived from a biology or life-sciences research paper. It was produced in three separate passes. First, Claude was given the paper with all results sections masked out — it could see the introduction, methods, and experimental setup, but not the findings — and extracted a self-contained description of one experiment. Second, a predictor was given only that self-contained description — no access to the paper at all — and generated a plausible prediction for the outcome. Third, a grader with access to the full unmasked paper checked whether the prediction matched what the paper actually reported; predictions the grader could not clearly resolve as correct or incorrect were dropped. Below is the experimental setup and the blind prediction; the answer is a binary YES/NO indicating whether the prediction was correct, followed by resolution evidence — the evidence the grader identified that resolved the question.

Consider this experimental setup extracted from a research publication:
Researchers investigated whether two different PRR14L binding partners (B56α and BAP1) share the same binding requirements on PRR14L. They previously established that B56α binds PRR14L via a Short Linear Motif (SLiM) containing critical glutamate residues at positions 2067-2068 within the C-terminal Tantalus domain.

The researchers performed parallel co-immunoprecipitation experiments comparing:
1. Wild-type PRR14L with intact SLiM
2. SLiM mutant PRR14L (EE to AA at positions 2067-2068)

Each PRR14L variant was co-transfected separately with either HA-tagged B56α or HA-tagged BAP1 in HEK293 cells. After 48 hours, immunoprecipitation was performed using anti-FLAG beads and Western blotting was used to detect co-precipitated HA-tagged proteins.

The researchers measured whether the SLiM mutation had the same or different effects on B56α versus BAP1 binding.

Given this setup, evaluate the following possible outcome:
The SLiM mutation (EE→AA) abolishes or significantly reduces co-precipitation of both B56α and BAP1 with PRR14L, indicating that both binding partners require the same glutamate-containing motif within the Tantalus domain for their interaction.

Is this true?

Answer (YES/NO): NO